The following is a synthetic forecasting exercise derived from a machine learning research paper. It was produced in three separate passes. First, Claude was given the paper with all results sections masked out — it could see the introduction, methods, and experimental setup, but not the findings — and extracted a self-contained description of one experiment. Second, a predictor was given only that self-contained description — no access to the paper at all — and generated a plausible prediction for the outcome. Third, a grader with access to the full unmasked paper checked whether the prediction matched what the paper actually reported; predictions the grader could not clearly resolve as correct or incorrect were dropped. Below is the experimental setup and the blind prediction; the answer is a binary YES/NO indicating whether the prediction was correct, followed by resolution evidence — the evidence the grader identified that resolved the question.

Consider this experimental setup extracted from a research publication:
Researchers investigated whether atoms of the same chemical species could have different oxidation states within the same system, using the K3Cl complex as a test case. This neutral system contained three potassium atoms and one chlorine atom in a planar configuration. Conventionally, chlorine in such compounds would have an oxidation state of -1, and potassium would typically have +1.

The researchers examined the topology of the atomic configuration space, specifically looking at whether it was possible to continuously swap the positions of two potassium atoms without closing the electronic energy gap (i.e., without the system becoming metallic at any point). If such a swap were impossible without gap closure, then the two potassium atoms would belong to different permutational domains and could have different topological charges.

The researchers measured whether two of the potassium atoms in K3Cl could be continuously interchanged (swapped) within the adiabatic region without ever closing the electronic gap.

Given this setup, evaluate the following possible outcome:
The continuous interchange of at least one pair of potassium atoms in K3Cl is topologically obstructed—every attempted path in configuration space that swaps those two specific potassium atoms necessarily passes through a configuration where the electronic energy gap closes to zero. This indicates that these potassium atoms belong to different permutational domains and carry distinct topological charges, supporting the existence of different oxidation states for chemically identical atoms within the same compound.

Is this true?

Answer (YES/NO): NO